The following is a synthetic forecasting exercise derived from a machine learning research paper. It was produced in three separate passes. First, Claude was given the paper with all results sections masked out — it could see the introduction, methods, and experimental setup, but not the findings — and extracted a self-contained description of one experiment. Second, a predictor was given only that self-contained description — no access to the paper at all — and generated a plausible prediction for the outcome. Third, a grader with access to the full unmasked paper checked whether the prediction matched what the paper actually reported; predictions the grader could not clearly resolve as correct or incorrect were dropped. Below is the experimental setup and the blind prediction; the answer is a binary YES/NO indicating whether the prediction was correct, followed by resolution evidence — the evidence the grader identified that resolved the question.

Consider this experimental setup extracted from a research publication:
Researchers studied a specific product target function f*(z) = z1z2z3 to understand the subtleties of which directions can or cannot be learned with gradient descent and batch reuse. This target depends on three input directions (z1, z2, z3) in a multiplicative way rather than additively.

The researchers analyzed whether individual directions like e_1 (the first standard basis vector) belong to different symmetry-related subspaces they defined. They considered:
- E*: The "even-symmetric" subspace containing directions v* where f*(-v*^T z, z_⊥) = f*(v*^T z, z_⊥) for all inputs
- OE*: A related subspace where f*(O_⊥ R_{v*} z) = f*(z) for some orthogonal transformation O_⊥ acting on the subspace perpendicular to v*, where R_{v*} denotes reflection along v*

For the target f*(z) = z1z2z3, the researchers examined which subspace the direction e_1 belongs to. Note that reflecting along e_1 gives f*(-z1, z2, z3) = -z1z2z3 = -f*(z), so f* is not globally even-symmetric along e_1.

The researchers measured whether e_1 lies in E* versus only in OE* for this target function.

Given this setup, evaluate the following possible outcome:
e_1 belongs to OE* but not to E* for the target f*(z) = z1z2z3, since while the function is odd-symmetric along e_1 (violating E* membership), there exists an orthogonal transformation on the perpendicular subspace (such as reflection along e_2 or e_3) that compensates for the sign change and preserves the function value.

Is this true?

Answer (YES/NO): YES